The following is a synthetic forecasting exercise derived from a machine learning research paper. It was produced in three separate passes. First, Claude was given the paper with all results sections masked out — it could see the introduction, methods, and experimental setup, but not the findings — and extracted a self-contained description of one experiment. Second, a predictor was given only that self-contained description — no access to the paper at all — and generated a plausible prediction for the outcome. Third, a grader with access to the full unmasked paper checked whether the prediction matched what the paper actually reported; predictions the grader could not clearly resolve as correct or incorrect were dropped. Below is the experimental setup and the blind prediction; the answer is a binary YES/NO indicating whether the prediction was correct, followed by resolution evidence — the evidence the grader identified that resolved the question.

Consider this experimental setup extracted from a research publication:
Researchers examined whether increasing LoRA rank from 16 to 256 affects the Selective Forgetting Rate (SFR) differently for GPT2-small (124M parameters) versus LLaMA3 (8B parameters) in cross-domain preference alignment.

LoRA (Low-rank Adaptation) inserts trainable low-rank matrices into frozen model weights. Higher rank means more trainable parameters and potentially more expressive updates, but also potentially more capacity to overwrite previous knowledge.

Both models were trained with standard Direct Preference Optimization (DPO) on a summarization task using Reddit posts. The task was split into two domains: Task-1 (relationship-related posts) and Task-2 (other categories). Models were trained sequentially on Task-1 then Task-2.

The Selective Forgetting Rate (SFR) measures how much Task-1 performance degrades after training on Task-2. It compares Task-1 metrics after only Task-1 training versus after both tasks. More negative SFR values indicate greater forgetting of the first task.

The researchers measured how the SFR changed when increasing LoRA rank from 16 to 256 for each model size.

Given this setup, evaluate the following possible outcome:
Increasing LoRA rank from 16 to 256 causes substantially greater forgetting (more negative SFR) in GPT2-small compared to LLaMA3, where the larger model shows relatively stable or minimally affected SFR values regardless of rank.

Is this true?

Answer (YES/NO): NO